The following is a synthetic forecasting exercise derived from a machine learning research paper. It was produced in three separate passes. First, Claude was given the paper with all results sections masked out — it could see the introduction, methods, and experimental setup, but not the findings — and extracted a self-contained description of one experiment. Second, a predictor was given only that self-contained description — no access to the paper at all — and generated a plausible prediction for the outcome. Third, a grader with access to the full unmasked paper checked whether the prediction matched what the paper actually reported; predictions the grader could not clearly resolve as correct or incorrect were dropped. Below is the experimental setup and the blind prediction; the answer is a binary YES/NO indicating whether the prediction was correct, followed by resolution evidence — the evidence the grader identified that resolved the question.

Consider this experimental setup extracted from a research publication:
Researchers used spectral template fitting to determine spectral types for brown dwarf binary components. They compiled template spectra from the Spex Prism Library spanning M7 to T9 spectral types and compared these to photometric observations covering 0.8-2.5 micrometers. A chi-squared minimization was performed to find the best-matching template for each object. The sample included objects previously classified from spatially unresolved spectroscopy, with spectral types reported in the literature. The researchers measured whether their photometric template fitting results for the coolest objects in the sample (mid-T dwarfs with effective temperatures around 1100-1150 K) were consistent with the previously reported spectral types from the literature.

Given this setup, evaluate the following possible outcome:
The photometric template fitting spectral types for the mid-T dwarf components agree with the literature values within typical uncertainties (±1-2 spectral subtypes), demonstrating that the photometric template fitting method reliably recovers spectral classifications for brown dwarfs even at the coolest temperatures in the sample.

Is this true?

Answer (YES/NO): NO